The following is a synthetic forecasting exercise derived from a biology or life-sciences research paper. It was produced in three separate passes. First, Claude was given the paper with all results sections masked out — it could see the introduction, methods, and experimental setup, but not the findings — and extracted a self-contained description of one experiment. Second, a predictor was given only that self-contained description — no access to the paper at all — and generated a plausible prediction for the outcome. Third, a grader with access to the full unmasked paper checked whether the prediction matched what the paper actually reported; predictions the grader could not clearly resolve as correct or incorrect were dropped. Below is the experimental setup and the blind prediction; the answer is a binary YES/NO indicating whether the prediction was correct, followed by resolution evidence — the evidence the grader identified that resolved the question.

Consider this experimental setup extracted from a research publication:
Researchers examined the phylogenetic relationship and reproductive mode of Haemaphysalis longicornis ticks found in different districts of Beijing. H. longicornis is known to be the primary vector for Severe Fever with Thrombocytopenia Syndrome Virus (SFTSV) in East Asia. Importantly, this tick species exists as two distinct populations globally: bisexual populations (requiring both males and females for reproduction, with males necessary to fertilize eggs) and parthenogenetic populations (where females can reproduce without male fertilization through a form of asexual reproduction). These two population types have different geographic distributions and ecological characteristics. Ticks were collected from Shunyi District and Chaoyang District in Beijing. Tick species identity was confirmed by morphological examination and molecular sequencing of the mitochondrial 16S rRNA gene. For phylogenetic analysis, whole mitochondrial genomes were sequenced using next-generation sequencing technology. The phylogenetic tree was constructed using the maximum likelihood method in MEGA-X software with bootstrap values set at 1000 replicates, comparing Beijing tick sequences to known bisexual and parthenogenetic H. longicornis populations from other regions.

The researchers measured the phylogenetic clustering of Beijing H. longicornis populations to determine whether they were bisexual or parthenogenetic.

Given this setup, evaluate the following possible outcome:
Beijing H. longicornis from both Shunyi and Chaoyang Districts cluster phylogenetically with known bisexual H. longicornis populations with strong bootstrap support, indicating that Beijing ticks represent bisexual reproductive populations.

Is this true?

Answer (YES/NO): NO